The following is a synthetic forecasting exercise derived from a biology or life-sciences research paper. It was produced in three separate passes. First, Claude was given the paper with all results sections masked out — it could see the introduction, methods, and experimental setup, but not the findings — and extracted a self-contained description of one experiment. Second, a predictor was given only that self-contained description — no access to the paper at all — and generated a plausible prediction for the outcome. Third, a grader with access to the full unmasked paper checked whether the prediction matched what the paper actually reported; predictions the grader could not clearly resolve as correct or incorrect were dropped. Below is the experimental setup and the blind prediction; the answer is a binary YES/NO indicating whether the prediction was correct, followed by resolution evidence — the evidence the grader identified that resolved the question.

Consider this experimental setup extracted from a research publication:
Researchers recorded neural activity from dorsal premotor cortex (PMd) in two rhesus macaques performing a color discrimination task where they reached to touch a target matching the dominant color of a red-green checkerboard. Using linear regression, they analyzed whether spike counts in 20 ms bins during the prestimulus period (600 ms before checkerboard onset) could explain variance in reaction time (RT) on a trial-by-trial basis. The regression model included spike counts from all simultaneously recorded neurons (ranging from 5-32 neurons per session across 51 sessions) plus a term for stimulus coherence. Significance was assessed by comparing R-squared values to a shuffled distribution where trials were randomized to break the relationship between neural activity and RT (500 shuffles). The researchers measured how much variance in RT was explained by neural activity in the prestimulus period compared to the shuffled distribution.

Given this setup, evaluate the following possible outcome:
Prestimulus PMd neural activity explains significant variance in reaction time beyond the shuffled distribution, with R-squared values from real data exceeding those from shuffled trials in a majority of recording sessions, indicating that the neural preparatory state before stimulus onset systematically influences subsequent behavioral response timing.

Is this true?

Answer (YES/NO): YES